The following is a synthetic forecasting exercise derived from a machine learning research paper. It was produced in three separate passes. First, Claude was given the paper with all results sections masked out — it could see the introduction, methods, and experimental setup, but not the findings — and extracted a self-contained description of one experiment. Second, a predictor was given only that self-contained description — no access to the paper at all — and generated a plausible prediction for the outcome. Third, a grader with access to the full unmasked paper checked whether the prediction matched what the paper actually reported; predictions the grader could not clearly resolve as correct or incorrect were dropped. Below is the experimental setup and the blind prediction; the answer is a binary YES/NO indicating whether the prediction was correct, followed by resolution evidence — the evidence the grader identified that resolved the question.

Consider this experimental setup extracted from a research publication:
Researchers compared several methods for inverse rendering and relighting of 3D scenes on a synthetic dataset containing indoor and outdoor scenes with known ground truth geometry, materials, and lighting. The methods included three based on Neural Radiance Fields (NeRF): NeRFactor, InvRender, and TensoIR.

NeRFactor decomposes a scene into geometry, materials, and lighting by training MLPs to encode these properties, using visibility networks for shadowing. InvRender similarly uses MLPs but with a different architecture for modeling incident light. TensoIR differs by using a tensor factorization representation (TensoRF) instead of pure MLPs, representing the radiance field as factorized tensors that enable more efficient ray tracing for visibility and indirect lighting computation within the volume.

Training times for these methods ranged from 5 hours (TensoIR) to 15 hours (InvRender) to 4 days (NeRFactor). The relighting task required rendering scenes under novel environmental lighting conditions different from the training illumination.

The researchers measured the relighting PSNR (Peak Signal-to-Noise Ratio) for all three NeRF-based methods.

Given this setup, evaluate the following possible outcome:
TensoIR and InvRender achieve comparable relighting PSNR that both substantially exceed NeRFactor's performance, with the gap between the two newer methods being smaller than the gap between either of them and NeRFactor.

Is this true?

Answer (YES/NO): NO